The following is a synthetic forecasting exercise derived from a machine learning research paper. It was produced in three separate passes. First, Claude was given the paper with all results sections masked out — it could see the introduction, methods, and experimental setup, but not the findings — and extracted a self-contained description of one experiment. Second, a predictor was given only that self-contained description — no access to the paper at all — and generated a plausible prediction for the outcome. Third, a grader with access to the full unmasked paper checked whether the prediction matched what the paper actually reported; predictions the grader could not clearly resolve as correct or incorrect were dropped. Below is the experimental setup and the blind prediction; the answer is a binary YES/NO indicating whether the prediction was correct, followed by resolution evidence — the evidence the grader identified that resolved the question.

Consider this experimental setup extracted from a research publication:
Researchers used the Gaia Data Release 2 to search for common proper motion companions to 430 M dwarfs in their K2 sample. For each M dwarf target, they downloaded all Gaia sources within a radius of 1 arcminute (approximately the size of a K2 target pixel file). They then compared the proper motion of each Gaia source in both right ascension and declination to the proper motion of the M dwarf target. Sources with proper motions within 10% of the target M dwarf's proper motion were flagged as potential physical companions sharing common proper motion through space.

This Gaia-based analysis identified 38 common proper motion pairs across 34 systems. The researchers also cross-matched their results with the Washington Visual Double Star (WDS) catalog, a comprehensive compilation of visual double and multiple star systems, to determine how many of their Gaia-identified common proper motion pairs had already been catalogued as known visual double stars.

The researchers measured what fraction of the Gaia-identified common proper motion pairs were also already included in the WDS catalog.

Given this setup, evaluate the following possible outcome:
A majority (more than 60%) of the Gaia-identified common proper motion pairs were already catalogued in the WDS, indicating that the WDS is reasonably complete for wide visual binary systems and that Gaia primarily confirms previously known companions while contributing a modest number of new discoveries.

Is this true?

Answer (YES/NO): YES